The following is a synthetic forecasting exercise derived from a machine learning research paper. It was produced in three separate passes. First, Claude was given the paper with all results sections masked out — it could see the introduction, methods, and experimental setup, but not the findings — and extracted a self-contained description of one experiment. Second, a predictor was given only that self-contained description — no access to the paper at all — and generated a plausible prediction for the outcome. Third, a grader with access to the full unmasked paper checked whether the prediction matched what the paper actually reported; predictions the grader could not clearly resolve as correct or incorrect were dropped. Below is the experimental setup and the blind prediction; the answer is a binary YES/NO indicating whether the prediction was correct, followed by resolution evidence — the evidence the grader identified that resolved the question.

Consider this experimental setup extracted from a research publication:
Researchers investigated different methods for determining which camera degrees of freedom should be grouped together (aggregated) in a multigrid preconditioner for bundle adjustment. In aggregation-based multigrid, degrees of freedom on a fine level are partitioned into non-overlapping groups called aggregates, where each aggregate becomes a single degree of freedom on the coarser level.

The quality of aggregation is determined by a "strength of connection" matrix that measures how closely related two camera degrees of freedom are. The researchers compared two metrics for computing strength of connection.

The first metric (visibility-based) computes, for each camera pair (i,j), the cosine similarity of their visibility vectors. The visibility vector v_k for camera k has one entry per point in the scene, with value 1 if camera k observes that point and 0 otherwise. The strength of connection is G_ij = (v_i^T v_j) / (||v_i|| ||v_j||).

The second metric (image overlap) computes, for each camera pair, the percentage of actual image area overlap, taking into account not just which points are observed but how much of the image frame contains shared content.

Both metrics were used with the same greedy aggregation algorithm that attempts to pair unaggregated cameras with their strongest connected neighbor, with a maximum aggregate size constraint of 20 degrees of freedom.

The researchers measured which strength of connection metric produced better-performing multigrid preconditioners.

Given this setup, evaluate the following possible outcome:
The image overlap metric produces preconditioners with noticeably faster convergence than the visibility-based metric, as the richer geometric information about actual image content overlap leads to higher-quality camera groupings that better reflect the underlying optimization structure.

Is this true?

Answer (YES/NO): NO